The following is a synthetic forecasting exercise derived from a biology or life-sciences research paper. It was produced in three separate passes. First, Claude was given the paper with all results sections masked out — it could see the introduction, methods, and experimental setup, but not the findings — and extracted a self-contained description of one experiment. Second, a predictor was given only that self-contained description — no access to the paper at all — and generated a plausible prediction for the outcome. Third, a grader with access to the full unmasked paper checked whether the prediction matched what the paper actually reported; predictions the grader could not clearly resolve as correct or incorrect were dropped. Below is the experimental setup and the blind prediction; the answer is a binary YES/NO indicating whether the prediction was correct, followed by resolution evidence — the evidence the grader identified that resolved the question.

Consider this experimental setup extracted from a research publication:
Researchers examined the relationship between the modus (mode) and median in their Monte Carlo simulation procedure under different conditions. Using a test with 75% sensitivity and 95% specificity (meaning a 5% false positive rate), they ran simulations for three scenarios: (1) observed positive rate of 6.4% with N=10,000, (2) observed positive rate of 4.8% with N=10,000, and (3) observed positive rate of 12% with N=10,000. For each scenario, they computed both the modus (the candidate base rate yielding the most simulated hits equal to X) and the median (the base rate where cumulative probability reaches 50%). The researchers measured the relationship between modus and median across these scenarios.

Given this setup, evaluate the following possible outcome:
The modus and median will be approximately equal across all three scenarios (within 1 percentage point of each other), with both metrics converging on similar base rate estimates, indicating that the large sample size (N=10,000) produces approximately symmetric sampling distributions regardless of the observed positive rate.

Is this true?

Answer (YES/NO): NO